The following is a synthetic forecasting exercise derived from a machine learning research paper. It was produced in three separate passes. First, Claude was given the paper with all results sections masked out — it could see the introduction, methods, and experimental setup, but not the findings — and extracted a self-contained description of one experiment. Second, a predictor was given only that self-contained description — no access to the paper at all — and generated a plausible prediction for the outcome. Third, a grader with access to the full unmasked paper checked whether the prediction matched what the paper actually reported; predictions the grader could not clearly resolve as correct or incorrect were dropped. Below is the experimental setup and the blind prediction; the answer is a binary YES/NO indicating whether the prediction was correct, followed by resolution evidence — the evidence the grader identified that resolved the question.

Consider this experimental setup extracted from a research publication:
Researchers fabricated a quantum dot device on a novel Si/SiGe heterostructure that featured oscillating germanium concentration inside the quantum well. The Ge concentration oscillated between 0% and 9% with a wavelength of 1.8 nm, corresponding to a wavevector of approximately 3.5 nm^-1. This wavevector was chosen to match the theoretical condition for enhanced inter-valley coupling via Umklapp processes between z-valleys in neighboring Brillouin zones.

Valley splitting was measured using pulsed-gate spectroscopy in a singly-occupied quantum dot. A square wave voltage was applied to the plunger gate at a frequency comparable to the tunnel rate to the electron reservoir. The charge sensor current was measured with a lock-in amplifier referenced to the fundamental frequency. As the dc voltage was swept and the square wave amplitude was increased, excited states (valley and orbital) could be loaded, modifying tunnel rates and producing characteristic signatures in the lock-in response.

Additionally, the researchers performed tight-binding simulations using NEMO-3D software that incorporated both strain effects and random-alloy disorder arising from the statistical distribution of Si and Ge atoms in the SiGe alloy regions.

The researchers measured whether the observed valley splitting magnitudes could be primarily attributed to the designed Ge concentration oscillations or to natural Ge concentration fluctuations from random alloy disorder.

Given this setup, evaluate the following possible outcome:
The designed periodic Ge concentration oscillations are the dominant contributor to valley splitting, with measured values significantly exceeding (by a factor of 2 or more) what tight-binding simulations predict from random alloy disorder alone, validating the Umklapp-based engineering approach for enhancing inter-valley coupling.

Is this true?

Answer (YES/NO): NO